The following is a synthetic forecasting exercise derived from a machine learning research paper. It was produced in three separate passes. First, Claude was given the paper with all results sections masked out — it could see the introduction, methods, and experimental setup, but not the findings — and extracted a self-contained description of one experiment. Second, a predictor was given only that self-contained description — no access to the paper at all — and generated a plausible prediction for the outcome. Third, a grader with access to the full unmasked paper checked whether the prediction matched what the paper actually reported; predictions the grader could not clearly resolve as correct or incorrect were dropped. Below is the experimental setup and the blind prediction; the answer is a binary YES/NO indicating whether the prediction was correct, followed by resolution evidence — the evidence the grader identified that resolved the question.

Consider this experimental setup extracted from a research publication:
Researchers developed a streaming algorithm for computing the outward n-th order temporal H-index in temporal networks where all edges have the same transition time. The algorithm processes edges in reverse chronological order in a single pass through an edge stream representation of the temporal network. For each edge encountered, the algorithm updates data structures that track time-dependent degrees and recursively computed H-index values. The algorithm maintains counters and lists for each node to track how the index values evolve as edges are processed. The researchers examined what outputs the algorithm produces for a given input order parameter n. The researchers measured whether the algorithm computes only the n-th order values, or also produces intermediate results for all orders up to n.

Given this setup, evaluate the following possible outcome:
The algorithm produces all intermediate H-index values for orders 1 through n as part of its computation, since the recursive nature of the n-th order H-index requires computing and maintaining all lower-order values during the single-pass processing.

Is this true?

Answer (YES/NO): YES